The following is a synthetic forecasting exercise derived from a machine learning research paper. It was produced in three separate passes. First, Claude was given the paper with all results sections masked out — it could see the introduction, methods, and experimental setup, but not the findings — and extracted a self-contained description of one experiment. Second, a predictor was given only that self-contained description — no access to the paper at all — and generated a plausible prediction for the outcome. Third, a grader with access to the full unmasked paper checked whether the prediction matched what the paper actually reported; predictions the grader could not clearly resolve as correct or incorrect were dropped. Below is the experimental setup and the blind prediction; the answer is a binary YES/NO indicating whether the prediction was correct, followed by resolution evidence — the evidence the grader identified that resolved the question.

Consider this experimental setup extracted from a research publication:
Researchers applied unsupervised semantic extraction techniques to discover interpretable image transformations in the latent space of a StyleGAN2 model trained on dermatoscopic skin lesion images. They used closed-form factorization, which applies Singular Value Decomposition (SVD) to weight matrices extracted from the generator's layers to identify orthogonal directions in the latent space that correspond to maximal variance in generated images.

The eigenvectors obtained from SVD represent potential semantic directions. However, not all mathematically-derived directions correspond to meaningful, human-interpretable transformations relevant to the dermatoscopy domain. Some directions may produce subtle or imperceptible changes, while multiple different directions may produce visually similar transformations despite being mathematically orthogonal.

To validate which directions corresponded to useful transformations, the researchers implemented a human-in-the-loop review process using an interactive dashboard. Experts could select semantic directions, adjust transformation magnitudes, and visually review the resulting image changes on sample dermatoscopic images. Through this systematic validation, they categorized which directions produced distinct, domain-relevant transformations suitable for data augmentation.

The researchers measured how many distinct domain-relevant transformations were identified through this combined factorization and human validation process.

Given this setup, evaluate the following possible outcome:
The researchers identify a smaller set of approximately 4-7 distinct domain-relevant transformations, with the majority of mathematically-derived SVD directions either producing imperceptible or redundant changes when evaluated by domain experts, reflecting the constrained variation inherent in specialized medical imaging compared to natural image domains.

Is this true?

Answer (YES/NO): NO